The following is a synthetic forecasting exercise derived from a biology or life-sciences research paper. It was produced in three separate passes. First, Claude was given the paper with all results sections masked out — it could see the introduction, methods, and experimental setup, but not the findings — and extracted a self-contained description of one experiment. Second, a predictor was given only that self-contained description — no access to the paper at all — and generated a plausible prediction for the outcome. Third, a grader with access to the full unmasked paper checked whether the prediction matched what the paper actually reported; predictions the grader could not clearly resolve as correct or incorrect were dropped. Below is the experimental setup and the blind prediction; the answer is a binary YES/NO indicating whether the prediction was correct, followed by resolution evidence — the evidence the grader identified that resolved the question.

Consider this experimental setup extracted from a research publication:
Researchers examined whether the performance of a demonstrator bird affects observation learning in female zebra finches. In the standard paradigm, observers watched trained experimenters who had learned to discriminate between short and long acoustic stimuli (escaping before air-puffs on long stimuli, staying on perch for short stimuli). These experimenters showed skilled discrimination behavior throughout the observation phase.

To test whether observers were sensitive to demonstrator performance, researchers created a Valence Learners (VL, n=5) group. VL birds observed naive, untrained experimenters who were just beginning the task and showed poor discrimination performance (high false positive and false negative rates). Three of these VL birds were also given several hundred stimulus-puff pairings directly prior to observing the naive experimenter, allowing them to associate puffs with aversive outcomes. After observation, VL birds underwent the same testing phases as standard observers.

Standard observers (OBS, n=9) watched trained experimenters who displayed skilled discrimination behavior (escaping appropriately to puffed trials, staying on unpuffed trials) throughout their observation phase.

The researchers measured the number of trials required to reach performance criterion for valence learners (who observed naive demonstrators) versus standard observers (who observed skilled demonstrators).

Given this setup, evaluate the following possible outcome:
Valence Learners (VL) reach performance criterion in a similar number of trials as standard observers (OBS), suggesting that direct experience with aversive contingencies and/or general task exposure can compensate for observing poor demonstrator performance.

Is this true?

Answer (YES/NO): NO